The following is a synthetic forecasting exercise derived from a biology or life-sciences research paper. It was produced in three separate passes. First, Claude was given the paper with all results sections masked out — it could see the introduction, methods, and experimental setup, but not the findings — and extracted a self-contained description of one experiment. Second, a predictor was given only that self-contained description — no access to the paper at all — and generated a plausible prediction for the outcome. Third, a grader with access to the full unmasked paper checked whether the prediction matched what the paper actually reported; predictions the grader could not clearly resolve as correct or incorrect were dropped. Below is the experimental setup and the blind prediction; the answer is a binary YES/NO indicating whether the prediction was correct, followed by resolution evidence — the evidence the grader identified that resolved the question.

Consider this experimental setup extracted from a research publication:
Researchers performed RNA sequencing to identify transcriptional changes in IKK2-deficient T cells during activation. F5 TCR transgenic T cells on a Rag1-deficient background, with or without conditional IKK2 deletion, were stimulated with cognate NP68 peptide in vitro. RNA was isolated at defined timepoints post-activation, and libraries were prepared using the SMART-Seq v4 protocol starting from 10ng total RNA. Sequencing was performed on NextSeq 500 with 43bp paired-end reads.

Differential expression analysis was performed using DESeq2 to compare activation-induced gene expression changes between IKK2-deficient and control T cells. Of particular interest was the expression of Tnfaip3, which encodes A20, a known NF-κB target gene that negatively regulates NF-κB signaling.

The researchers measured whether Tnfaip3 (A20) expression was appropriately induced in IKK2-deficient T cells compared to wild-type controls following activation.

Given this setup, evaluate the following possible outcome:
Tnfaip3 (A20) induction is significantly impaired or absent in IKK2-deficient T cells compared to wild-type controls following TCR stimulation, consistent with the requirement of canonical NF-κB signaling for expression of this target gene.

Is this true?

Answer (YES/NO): YES